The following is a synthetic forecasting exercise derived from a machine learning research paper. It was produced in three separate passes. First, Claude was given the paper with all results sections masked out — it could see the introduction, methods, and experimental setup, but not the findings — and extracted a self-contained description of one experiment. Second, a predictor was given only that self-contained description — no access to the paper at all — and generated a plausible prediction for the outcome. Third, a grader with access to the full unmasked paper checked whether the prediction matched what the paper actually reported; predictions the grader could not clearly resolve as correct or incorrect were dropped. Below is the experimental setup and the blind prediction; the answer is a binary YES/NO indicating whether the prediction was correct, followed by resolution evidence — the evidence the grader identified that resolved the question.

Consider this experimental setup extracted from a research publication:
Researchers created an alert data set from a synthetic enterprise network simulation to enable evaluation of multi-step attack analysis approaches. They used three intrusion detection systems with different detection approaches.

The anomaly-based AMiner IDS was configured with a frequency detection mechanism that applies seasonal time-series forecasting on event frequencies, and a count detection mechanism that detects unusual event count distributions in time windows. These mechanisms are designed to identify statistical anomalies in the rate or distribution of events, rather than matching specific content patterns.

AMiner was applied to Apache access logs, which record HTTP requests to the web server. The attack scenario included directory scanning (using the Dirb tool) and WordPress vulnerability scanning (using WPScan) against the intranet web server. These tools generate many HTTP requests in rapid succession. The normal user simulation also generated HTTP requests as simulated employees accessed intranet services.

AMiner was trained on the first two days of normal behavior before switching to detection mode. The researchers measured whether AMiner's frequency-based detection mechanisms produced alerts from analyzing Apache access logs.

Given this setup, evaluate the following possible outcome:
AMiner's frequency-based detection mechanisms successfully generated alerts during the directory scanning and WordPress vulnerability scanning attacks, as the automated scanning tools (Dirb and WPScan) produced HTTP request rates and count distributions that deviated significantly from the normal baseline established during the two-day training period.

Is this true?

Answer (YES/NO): NO